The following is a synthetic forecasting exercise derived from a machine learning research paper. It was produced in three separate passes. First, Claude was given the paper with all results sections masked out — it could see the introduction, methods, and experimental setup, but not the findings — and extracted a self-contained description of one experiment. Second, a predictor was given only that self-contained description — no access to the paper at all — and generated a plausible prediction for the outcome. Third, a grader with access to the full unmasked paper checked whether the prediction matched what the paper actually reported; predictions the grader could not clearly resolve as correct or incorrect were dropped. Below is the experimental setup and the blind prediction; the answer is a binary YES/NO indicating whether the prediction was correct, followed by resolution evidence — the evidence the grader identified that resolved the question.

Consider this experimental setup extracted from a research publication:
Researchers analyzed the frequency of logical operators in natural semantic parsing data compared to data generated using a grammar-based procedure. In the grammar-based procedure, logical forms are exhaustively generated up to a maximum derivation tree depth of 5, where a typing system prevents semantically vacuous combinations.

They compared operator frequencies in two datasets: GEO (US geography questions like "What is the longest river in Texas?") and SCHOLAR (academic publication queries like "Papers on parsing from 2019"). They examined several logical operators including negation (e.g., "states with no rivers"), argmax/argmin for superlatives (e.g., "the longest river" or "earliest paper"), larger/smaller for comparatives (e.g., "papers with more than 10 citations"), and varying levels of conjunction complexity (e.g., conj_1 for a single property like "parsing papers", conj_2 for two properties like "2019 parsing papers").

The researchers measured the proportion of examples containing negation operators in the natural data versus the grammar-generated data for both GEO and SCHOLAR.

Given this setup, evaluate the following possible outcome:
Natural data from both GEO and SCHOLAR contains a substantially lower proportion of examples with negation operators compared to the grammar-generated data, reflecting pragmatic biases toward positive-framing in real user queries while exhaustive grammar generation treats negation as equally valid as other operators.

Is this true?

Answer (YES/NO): YES